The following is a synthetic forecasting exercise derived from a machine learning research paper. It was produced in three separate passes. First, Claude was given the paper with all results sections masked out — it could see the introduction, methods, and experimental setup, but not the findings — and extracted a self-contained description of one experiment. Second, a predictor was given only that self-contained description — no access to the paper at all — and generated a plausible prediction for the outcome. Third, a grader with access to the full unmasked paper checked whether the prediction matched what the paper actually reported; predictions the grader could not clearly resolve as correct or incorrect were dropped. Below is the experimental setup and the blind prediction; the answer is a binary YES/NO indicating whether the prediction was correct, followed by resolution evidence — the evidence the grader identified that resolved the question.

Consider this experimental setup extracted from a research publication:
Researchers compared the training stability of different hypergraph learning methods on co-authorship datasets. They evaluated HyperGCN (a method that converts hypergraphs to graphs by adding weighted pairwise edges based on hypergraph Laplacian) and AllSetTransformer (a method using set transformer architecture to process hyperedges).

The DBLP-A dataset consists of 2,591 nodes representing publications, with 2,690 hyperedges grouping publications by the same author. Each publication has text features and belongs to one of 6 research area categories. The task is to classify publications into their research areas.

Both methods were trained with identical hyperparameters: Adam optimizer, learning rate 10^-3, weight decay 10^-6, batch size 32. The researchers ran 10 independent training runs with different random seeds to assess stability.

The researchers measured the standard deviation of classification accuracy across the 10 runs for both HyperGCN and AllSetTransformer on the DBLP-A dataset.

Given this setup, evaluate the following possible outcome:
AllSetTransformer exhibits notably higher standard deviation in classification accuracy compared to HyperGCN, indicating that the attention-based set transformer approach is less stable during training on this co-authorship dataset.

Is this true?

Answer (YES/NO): NO